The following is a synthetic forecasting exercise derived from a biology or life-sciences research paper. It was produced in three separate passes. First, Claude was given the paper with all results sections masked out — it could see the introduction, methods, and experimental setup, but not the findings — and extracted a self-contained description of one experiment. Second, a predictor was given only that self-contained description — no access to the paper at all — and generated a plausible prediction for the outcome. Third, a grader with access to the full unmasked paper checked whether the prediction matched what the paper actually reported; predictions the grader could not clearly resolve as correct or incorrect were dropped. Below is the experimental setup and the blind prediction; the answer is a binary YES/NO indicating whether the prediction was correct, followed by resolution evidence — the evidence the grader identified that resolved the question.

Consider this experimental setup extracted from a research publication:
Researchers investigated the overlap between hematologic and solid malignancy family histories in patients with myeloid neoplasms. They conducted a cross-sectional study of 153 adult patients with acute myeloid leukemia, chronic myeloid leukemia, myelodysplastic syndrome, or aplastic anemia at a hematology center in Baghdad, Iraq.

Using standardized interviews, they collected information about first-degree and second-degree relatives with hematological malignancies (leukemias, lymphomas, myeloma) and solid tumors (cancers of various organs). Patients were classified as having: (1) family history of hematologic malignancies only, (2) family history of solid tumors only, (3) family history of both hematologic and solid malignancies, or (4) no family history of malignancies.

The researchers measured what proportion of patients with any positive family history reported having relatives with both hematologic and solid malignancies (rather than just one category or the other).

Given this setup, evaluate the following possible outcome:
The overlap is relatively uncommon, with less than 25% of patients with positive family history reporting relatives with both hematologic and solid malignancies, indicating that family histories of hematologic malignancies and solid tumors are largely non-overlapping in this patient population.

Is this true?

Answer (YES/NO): YES